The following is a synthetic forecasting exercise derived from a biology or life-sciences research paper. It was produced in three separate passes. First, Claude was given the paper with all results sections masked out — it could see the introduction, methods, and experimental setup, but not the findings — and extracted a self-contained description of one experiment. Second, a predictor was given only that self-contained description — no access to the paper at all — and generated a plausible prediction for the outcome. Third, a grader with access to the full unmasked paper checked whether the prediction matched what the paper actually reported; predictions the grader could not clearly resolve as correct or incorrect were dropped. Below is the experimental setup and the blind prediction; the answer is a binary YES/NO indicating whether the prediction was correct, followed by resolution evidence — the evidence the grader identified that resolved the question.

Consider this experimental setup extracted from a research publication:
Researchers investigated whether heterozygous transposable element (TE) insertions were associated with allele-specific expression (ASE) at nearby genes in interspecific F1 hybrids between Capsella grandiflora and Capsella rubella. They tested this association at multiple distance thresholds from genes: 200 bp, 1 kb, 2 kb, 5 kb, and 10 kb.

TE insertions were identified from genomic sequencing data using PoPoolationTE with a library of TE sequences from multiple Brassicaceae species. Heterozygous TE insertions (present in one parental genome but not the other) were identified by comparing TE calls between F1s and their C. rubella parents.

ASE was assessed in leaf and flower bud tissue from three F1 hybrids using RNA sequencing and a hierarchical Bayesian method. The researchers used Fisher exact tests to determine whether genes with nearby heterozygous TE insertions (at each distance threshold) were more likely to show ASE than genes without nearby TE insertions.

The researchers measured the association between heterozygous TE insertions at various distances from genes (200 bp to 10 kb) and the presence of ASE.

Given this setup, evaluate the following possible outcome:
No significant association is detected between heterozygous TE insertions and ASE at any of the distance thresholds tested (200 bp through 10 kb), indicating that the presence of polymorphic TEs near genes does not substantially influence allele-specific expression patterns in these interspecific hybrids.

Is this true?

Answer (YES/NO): NO